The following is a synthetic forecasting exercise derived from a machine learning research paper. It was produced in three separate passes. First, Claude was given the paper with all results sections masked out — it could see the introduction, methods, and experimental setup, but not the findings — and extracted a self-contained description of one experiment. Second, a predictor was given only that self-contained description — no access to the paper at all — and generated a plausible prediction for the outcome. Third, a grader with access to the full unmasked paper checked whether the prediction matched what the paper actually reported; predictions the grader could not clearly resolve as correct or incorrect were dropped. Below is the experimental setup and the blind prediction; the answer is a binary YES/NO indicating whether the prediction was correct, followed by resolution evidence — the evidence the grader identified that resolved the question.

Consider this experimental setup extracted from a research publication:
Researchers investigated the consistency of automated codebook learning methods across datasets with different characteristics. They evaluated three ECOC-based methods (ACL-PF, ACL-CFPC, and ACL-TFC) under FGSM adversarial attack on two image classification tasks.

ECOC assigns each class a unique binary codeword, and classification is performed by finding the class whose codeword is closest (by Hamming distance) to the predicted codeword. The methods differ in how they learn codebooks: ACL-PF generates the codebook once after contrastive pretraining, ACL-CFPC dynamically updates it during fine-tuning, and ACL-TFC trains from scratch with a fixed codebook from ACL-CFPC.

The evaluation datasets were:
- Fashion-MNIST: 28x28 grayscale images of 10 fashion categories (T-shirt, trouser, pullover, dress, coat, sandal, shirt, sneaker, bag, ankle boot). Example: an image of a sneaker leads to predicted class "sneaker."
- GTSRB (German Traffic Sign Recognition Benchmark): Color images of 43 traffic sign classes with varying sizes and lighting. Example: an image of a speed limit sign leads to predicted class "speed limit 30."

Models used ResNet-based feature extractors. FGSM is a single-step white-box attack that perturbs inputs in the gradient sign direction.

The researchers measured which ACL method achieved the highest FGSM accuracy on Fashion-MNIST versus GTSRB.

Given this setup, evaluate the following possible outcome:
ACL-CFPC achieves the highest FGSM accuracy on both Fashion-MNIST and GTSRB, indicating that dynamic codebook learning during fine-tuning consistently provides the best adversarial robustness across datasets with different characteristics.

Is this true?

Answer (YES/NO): NO